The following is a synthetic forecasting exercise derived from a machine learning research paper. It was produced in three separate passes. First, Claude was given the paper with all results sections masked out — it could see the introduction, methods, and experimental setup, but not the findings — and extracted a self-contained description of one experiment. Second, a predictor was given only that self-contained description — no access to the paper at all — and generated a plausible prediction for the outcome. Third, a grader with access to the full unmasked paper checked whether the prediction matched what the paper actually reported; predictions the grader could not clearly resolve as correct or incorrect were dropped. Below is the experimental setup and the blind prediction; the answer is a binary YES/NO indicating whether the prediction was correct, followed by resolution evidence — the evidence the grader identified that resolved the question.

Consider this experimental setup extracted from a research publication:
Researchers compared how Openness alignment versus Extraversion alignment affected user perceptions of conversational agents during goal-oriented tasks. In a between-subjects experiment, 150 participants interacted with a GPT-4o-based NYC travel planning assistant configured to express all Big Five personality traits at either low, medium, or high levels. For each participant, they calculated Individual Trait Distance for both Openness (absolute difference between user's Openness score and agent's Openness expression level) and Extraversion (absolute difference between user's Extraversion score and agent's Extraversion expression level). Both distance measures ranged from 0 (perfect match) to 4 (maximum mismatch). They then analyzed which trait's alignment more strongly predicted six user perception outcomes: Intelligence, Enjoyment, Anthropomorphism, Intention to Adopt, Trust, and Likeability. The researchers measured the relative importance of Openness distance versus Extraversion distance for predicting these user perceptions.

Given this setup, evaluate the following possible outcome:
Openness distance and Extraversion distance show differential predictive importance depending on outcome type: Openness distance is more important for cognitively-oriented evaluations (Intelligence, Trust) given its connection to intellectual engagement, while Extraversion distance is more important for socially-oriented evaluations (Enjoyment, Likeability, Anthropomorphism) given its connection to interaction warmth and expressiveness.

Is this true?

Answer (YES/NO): NO